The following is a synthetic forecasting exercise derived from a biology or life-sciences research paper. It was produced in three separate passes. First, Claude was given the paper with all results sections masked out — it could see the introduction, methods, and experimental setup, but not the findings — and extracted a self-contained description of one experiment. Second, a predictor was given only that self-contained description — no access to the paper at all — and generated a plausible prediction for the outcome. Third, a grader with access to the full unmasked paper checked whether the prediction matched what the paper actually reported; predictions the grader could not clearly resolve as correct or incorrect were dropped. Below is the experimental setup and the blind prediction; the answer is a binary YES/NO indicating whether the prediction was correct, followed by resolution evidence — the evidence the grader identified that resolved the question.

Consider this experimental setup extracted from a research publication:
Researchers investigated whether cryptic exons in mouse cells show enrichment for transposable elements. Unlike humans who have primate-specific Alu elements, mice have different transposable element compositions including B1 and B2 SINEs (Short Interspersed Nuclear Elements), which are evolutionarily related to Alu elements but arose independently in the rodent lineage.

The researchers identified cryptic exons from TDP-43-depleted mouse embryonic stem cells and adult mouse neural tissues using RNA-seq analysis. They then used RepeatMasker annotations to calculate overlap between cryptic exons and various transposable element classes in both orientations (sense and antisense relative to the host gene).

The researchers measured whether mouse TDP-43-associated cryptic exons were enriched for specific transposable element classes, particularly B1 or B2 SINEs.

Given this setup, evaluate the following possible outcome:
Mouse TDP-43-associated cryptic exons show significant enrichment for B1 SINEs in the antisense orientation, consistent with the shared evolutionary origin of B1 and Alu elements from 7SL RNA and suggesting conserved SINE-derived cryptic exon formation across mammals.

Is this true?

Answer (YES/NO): NO